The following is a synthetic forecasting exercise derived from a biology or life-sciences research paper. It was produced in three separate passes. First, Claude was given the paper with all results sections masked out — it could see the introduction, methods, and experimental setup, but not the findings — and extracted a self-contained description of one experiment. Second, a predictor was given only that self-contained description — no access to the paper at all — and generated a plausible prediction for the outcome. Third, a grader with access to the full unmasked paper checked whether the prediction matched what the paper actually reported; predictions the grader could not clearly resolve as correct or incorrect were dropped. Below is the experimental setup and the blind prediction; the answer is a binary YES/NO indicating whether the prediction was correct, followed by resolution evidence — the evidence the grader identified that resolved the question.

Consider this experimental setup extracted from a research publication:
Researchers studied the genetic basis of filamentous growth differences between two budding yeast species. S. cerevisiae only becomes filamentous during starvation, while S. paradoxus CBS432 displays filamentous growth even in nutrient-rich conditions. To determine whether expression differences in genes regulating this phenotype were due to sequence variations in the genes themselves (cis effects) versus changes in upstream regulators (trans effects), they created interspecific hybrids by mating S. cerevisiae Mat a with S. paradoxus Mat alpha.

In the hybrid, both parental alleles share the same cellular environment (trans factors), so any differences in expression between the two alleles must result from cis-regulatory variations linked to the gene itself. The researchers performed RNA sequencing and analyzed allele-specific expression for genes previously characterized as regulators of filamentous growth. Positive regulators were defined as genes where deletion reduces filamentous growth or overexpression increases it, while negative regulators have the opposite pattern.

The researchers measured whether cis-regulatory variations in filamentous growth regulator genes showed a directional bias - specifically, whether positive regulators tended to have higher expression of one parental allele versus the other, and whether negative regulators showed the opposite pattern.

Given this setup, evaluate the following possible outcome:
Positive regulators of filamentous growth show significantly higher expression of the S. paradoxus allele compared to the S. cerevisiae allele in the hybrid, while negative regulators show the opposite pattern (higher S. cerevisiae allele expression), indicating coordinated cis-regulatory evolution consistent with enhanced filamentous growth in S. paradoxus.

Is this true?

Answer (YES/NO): YES